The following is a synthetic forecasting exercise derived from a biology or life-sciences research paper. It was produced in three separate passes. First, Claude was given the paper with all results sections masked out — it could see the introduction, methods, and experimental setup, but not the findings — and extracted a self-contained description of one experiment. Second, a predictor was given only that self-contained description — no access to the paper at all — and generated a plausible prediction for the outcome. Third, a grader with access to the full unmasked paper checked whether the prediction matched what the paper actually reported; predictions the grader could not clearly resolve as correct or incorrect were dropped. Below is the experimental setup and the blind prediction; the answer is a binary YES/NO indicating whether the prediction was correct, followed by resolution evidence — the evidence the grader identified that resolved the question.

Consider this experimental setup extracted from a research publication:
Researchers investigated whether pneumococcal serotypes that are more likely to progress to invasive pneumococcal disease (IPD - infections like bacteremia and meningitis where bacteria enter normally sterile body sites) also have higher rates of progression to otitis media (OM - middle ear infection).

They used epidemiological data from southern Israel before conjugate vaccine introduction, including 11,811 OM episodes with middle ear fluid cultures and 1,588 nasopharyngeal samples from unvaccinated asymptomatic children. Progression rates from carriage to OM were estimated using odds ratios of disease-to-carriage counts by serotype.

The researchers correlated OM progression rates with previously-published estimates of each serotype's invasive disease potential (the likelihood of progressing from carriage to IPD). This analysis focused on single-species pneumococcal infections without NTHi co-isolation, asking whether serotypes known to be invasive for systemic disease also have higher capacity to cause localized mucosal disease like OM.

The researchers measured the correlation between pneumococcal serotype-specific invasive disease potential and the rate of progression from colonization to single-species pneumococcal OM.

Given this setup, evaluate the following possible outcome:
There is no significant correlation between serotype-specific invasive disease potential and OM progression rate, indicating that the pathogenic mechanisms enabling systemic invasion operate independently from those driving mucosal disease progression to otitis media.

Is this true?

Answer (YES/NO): NO